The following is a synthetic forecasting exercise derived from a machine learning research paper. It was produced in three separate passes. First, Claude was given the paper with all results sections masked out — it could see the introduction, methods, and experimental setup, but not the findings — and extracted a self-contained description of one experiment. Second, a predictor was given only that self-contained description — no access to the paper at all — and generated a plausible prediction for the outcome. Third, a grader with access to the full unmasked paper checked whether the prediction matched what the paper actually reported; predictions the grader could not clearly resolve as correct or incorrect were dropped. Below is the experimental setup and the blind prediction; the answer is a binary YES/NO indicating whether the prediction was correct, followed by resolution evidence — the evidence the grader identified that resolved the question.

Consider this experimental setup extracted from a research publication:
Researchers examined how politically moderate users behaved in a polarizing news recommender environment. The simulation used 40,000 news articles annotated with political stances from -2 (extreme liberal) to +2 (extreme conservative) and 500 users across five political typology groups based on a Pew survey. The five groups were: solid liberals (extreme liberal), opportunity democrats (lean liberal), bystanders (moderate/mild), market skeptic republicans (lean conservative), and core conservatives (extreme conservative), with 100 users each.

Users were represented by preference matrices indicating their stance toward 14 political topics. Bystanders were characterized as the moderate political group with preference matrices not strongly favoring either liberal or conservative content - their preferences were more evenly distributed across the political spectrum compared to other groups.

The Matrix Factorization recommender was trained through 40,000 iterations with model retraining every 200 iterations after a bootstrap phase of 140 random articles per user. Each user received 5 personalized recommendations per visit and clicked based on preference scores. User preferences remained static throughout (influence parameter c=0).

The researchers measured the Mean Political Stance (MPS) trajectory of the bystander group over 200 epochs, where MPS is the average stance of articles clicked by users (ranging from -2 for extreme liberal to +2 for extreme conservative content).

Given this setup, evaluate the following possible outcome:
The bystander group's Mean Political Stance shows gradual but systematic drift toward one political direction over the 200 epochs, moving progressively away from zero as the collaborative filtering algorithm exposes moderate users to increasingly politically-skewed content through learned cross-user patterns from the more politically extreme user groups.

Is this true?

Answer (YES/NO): NO